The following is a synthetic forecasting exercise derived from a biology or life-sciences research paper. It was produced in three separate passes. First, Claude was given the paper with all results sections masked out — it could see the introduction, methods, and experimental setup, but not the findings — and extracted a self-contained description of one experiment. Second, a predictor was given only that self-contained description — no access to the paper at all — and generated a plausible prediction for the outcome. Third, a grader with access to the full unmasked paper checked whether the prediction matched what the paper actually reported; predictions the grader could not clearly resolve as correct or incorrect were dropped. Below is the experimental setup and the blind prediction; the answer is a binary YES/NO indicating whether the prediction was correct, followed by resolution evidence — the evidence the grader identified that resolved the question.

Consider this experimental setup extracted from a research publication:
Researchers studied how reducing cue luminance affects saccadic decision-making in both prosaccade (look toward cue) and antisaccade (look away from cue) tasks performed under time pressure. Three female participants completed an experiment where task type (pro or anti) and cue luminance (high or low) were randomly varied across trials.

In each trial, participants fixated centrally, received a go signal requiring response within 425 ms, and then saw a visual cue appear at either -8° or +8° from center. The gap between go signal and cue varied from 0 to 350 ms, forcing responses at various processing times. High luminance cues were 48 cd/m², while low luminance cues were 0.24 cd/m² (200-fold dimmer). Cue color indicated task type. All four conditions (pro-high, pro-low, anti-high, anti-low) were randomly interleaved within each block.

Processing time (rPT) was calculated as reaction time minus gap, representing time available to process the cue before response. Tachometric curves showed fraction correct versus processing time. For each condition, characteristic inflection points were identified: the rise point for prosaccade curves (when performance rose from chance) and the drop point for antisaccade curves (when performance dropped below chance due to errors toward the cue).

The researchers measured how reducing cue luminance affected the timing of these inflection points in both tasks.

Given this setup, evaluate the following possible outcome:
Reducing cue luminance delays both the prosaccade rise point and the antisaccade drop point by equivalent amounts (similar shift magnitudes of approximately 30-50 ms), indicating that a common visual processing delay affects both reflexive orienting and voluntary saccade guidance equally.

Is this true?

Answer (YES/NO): YES